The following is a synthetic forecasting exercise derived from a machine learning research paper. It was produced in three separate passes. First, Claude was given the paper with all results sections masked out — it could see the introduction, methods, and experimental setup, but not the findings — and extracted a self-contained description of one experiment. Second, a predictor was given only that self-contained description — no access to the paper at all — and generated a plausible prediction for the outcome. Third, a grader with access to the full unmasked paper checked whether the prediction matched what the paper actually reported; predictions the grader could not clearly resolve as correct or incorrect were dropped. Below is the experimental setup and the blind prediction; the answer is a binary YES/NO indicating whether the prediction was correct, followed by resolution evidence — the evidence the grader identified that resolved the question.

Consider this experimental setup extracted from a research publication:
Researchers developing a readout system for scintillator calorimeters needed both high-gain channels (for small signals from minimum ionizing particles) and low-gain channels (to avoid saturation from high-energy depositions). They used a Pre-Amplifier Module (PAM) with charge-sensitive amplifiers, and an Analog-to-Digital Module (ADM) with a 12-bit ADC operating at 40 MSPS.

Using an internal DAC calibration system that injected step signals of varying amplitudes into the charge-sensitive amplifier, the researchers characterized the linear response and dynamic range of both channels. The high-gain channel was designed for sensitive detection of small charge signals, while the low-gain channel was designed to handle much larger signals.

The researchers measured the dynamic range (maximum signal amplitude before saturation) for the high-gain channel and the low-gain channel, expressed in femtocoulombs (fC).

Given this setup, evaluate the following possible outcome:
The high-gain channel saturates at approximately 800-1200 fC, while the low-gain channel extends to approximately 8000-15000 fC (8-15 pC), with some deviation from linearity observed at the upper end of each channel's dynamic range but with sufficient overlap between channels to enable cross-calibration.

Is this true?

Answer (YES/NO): NO